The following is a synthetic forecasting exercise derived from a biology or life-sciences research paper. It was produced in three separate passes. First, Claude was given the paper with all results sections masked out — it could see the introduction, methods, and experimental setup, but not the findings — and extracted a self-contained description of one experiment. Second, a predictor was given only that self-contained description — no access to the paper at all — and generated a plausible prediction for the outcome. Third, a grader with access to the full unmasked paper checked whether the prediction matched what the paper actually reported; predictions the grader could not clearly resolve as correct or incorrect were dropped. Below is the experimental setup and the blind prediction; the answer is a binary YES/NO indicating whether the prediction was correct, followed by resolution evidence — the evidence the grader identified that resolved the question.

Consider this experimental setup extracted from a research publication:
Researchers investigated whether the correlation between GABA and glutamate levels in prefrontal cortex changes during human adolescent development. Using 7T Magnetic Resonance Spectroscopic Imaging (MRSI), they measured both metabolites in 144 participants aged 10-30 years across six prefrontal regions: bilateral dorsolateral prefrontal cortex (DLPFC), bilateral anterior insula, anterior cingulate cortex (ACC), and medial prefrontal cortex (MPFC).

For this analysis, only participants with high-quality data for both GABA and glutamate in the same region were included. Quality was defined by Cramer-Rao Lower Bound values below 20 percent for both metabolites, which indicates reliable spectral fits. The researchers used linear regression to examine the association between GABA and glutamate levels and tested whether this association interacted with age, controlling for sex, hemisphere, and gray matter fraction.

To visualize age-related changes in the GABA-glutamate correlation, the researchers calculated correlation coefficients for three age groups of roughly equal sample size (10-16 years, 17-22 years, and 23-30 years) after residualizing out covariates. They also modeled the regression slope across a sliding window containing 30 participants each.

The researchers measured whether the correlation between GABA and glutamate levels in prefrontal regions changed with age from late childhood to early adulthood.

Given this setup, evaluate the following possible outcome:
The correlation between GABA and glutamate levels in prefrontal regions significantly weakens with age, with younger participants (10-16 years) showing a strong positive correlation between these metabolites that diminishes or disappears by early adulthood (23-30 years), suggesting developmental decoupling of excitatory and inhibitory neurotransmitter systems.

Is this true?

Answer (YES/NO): NO